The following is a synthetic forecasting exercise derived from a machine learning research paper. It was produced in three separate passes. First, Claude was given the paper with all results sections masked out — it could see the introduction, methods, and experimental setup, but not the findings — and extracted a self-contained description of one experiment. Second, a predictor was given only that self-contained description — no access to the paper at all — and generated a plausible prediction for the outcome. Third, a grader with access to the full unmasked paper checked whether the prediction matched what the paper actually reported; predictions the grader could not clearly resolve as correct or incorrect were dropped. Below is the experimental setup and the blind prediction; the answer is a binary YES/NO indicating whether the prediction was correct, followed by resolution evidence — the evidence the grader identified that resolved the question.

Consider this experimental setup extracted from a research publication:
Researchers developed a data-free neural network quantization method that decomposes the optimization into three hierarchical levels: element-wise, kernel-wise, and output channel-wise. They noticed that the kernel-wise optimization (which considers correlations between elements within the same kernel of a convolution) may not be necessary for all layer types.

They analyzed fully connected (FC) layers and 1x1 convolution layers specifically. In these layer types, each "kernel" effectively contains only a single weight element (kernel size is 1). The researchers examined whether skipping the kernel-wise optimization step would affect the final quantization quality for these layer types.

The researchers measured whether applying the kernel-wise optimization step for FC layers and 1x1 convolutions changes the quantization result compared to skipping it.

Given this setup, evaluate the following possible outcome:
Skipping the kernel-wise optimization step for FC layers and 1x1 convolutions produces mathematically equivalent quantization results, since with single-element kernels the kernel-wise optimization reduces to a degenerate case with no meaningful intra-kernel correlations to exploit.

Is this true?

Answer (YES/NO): YES